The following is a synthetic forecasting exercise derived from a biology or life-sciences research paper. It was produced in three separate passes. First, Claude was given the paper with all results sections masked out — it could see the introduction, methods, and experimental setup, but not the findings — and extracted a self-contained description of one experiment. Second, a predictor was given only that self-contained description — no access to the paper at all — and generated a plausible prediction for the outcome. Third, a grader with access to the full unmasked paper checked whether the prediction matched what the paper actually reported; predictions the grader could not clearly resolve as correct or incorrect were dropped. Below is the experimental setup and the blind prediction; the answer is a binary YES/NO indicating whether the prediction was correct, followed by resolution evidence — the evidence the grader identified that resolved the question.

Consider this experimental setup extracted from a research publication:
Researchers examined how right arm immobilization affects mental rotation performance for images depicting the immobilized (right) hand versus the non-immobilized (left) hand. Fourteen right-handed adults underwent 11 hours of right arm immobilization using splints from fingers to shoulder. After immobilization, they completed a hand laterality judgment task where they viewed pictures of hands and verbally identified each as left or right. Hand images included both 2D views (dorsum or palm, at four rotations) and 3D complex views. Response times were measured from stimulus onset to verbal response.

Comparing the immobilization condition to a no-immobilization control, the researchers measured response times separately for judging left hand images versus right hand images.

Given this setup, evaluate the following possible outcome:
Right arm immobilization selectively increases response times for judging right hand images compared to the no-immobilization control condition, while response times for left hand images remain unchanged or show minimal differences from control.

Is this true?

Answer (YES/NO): NO